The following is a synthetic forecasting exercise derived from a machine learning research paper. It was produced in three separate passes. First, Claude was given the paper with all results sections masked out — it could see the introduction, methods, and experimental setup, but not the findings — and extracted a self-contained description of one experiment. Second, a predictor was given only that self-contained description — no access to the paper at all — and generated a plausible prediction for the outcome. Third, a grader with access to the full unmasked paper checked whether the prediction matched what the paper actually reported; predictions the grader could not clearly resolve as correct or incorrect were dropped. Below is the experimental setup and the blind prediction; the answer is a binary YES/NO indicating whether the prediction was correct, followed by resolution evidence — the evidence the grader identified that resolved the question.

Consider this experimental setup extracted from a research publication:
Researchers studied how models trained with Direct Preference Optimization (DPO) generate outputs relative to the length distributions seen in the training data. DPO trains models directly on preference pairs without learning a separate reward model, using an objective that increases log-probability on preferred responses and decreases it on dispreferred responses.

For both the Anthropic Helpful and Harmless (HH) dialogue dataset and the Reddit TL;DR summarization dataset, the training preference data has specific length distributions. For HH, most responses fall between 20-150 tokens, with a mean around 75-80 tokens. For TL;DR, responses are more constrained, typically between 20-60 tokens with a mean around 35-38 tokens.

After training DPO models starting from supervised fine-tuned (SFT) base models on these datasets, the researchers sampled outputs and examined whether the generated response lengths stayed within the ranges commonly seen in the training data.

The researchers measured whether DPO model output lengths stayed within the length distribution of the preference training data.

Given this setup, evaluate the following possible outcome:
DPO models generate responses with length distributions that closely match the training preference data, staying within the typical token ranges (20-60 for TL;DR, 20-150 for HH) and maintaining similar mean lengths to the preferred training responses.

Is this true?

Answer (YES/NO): NO